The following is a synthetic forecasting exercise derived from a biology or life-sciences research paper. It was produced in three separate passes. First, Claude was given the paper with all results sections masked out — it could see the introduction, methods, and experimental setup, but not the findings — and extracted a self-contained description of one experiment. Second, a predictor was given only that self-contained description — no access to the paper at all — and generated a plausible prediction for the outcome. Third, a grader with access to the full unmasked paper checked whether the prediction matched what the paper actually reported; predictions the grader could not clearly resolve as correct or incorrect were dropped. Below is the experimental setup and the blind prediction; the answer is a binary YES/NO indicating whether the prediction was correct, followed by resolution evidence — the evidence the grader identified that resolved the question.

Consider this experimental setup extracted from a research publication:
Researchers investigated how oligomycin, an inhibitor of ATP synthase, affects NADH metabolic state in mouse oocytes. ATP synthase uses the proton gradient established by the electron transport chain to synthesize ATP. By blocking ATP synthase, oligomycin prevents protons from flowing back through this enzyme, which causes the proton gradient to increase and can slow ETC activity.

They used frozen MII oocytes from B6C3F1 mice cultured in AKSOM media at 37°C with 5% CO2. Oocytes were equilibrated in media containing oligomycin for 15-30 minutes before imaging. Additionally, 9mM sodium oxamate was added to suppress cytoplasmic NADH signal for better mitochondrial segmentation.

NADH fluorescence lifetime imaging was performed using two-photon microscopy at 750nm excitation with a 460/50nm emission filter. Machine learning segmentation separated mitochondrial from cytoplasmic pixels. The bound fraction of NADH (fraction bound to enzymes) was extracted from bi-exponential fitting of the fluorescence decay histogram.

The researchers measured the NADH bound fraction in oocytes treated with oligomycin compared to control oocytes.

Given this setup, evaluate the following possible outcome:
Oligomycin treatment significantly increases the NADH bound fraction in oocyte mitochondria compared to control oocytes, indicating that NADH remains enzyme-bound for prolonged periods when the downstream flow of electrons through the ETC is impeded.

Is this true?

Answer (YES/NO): NO